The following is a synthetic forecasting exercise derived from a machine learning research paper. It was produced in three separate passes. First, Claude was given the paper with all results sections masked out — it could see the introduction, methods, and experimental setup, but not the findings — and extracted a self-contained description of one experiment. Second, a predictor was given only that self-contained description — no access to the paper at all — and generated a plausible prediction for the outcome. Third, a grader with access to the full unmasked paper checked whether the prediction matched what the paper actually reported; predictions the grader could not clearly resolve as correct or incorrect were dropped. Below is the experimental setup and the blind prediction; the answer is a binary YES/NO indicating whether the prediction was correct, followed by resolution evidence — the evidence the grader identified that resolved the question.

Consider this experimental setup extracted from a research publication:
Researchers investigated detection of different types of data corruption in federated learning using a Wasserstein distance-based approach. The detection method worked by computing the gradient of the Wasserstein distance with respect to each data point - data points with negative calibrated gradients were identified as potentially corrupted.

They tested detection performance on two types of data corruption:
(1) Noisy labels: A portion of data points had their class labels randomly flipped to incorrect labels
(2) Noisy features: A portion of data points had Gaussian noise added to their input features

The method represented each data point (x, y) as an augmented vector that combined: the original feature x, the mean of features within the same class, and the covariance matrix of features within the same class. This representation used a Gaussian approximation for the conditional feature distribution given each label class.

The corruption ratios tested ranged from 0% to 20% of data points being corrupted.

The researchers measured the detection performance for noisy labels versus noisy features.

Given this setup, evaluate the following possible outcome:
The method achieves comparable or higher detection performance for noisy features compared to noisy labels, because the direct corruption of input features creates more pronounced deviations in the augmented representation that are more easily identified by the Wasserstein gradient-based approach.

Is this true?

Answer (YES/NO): YES